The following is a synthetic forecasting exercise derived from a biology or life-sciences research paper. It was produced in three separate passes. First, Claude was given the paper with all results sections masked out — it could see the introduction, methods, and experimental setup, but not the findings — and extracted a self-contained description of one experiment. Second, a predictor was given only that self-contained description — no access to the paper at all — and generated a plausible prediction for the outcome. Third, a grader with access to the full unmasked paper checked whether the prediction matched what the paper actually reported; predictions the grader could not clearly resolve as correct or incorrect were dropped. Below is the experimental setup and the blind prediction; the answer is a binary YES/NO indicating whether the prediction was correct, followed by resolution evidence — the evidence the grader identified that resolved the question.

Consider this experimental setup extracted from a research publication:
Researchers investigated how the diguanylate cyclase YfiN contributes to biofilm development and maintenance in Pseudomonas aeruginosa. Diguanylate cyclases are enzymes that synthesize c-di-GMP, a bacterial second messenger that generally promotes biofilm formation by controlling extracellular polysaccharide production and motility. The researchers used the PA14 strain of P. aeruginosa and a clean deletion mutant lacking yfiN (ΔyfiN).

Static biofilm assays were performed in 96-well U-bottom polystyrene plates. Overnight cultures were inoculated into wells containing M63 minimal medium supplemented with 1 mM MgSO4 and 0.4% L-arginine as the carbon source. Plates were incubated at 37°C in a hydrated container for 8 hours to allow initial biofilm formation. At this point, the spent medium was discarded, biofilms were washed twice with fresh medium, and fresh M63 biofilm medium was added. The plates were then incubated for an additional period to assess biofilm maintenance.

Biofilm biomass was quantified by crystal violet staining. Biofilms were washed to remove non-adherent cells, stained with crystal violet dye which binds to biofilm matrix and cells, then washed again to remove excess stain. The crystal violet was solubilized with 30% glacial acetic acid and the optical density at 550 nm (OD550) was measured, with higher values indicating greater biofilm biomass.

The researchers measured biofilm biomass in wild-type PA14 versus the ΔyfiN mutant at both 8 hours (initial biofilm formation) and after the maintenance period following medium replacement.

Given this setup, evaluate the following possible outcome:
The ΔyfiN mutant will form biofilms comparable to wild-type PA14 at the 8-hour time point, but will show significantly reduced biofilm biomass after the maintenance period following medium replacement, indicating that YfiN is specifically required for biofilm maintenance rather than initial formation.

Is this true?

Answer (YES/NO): NO